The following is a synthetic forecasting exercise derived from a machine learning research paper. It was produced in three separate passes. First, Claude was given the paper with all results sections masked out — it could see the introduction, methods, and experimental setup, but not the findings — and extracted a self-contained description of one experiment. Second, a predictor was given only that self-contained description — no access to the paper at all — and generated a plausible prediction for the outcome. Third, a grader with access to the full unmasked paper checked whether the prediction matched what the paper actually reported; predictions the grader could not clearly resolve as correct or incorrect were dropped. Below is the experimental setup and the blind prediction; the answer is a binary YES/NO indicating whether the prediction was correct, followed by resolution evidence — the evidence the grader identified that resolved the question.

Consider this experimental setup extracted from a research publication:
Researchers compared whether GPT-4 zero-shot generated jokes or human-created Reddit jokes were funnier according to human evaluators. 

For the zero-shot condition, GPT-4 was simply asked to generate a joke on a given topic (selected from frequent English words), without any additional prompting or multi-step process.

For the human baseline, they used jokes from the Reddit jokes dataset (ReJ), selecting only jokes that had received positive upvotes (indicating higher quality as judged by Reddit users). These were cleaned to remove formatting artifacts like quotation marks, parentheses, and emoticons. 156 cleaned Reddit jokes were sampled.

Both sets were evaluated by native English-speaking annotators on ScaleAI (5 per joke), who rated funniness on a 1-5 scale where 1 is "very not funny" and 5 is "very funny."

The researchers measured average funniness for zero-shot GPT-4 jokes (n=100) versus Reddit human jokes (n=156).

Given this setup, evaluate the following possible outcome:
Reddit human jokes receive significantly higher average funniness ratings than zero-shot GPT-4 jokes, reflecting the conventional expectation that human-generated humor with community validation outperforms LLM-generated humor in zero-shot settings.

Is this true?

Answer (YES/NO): NO